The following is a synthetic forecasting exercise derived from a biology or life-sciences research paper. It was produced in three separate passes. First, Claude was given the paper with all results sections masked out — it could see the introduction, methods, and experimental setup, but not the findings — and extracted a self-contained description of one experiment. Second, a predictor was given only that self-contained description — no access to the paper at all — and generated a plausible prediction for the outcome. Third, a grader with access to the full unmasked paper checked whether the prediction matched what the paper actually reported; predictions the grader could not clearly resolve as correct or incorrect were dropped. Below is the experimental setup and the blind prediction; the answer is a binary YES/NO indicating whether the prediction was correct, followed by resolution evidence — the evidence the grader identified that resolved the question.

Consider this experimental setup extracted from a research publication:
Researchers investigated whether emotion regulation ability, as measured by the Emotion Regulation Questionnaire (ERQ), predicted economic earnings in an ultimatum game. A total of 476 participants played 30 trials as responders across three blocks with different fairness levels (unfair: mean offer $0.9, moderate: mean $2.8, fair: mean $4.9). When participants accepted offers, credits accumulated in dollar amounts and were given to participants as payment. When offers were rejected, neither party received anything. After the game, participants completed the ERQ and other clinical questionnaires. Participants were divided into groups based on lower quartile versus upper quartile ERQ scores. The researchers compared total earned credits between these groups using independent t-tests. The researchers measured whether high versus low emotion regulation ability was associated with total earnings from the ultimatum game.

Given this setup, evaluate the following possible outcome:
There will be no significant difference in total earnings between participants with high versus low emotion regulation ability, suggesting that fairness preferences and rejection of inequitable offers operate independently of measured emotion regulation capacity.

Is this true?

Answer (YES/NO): YES